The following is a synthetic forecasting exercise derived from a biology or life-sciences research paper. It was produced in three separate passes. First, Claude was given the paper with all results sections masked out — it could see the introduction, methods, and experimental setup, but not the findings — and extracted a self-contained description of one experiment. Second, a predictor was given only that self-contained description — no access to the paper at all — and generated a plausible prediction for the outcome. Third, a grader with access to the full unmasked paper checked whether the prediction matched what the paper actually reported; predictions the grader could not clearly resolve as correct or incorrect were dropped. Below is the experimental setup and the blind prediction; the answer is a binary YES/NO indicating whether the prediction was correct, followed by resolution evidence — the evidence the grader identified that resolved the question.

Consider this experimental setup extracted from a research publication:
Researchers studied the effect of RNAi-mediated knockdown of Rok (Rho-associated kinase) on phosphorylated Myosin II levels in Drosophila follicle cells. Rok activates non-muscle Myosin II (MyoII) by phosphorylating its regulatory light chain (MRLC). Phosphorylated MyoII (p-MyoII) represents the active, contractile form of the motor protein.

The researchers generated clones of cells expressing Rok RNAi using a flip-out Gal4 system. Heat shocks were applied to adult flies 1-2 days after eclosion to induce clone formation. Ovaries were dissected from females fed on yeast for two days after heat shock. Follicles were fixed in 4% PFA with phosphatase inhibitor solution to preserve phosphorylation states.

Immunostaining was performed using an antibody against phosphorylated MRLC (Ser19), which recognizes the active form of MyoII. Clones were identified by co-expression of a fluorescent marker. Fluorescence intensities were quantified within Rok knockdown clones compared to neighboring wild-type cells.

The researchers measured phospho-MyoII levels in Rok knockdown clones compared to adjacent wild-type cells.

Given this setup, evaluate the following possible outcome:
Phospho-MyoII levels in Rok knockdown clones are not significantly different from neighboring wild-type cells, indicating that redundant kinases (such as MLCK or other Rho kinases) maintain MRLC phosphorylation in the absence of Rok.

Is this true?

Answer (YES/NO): NO